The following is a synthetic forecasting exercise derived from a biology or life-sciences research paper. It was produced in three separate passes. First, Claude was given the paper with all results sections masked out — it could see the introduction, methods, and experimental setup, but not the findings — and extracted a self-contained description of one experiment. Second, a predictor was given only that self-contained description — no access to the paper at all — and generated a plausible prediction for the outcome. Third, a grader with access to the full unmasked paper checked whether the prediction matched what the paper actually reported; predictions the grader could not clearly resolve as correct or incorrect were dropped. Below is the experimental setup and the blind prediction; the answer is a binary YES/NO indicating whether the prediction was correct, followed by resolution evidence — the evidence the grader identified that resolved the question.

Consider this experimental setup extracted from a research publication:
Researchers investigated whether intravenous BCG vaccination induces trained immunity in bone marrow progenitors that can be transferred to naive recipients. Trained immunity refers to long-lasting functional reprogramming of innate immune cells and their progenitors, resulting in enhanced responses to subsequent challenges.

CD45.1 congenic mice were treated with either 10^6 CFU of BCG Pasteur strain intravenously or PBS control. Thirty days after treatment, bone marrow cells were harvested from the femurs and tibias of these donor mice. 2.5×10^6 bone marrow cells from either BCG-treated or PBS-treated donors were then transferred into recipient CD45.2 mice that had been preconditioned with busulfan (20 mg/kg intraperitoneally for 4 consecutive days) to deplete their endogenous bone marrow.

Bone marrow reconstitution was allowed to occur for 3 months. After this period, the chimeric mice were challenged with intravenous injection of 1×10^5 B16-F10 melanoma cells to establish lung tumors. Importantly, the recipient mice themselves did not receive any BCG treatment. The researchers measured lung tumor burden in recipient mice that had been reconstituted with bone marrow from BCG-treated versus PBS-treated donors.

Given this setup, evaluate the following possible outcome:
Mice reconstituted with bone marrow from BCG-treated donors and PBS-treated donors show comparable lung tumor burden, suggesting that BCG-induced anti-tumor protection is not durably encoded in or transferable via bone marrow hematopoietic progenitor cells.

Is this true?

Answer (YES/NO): NO